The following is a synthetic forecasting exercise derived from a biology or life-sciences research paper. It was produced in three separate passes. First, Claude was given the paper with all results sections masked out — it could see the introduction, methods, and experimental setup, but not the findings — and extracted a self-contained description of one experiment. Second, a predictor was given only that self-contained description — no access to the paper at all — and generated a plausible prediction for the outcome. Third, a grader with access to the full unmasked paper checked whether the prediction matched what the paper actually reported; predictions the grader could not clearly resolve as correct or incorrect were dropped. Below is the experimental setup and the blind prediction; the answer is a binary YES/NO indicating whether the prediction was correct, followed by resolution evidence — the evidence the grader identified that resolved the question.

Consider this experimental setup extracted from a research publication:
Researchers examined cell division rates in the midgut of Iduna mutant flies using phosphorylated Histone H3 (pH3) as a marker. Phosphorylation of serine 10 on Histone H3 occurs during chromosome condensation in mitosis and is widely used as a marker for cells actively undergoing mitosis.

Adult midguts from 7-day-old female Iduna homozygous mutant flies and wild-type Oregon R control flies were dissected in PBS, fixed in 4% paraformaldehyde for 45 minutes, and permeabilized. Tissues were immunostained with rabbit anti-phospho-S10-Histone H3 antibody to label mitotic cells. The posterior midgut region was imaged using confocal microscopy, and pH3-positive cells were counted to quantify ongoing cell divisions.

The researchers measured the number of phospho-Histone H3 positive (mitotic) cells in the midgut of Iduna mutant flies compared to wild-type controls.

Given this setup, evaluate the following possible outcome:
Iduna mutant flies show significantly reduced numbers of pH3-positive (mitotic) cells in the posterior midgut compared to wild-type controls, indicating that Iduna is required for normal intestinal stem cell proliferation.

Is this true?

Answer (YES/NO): NO